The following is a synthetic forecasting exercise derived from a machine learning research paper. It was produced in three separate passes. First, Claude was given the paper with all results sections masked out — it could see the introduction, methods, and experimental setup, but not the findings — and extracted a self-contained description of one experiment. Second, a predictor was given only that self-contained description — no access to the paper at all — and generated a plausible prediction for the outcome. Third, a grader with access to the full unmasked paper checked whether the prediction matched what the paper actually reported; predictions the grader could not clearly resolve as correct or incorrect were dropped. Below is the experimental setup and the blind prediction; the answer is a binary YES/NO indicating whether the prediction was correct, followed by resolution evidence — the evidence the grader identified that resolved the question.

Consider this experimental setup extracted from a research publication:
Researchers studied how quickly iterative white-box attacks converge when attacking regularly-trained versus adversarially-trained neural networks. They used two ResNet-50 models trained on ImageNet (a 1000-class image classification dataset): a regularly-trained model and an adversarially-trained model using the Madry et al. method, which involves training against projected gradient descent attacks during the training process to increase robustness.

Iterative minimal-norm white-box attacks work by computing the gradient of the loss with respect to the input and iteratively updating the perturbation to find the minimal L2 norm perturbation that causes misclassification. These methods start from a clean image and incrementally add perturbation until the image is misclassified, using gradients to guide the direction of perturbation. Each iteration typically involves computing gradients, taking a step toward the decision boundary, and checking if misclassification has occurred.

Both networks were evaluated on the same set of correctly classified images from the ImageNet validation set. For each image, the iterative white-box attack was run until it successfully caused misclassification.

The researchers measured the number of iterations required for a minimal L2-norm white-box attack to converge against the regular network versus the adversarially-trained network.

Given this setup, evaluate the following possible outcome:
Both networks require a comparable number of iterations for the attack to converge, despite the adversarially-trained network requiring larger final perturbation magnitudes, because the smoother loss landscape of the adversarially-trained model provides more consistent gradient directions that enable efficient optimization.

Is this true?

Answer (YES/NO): NO